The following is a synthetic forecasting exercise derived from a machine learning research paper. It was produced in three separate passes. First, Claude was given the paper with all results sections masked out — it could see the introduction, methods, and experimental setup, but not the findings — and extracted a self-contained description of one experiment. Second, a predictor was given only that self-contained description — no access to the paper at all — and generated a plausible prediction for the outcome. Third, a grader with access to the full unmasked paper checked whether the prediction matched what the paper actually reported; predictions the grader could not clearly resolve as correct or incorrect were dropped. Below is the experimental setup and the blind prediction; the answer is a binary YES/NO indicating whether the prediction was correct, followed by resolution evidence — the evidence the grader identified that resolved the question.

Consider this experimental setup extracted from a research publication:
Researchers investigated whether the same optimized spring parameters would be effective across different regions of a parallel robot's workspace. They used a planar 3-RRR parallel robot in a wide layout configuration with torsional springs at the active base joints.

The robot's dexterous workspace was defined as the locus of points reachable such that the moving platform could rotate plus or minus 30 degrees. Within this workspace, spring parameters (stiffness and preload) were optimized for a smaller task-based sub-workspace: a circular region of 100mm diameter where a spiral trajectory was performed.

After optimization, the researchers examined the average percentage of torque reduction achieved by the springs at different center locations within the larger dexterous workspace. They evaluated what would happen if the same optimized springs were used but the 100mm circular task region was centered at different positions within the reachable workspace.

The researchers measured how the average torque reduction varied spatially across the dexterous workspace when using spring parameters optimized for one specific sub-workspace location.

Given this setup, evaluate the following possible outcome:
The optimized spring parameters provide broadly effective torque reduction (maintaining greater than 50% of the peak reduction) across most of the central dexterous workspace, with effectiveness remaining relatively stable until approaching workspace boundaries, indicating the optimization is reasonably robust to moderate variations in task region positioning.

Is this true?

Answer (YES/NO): NO